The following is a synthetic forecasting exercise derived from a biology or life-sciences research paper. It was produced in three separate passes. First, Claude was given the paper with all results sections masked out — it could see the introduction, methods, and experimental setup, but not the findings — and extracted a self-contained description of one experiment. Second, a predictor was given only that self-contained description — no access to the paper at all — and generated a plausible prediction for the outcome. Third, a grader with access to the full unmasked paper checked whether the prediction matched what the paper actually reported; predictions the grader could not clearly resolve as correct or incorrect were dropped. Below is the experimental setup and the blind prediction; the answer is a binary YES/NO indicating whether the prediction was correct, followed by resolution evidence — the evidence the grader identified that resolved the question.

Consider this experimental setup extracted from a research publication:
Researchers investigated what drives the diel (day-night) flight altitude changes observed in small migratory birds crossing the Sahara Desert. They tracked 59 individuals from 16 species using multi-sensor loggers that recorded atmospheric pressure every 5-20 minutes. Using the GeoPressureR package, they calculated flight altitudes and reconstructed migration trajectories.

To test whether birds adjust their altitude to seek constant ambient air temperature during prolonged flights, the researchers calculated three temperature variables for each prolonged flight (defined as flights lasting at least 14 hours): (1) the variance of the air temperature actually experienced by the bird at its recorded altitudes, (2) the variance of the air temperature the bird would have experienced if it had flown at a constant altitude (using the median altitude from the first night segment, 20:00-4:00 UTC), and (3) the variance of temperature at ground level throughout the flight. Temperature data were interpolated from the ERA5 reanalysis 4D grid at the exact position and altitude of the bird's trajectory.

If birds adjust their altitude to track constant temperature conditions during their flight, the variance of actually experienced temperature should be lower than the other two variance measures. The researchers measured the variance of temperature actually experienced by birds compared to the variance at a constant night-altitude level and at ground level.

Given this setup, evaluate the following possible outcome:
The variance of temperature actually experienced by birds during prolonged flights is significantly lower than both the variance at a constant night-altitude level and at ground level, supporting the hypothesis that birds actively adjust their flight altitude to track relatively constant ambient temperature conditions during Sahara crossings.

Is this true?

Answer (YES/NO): NO